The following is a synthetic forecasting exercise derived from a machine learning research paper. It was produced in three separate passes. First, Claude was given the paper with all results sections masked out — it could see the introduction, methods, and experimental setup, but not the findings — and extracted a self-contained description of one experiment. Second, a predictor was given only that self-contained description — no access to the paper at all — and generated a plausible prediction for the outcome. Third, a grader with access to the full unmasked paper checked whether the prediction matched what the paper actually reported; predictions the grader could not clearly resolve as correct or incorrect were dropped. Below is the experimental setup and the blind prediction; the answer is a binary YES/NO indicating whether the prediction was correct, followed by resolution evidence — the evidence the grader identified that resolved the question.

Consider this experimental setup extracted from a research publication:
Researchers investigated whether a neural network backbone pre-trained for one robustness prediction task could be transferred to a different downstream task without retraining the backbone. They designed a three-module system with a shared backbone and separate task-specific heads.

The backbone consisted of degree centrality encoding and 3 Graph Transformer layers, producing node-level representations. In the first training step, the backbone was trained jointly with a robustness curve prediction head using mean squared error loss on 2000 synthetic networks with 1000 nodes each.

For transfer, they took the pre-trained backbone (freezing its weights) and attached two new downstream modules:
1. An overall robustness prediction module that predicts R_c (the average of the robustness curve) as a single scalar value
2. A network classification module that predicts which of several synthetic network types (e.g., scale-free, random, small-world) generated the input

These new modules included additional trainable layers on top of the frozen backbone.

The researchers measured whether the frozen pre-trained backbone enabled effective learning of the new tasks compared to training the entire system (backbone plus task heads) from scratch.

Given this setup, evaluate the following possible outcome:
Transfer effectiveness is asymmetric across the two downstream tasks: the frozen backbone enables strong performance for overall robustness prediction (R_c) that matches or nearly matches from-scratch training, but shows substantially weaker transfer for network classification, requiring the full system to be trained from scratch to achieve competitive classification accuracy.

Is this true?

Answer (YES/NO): NO